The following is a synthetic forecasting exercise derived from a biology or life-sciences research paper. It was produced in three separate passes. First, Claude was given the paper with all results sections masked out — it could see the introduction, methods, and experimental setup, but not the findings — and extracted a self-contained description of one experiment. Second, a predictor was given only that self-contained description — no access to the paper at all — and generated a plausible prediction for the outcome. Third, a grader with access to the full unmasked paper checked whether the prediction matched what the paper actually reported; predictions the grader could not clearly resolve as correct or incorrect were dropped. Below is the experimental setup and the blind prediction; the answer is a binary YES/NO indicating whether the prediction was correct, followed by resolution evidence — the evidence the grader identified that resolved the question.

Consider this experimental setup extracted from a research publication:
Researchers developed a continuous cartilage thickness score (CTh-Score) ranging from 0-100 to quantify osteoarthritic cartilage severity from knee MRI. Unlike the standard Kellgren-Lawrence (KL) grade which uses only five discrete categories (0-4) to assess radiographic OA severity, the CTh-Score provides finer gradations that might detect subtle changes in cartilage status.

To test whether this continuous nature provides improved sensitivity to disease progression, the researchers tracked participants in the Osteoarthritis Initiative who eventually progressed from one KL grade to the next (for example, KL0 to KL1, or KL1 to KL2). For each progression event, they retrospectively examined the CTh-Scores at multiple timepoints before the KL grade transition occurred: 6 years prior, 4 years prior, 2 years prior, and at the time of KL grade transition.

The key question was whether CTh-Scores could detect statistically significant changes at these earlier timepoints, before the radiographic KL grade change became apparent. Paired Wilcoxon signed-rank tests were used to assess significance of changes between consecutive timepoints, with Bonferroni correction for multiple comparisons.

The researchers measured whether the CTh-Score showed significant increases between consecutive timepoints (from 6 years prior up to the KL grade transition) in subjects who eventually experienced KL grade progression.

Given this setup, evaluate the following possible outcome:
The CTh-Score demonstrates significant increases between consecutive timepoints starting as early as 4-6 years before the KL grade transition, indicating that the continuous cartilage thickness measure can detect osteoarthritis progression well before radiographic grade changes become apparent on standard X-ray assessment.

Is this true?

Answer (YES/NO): YES